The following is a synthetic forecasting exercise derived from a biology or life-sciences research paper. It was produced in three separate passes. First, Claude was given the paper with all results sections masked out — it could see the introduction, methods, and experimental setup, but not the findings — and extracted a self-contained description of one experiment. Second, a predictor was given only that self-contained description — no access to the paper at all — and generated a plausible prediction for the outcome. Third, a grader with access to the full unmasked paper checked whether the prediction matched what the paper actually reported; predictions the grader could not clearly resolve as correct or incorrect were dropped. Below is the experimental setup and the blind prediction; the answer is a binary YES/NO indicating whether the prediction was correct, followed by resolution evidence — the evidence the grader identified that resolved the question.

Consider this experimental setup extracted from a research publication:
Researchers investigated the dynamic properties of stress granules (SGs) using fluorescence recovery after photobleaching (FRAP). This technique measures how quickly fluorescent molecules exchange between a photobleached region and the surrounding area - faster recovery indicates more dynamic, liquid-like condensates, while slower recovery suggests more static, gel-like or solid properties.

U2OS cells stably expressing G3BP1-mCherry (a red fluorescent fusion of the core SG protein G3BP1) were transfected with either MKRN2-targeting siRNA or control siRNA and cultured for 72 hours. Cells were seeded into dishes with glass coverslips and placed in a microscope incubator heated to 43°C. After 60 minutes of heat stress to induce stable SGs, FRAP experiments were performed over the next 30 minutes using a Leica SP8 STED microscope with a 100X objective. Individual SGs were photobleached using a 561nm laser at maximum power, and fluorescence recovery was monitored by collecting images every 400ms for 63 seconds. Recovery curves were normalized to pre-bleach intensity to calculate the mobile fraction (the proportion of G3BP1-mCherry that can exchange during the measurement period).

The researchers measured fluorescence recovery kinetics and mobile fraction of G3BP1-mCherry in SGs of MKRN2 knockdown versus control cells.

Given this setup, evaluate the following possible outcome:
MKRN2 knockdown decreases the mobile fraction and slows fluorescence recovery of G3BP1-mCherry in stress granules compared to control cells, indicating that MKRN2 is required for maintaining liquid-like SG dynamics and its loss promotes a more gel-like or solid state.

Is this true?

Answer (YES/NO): NO